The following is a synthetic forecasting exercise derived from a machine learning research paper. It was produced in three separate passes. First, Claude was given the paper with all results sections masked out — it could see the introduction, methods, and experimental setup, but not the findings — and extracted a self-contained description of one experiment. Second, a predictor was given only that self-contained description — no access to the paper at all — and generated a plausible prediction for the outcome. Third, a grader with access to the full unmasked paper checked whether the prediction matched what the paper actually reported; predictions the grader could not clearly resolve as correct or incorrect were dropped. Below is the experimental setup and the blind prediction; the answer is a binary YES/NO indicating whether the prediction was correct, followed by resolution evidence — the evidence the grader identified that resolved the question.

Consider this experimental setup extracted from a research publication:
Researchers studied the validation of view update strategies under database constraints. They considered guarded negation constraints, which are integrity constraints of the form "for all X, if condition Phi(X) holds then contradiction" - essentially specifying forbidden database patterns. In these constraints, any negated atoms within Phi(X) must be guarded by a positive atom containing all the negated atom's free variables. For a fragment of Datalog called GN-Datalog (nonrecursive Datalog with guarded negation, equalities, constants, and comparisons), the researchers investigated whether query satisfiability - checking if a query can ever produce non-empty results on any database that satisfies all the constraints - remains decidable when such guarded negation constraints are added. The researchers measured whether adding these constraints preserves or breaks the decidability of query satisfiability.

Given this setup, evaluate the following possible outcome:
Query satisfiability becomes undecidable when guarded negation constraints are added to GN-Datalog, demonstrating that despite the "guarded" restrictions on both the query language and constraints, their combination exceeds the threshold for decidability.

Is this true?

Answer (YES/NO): NO